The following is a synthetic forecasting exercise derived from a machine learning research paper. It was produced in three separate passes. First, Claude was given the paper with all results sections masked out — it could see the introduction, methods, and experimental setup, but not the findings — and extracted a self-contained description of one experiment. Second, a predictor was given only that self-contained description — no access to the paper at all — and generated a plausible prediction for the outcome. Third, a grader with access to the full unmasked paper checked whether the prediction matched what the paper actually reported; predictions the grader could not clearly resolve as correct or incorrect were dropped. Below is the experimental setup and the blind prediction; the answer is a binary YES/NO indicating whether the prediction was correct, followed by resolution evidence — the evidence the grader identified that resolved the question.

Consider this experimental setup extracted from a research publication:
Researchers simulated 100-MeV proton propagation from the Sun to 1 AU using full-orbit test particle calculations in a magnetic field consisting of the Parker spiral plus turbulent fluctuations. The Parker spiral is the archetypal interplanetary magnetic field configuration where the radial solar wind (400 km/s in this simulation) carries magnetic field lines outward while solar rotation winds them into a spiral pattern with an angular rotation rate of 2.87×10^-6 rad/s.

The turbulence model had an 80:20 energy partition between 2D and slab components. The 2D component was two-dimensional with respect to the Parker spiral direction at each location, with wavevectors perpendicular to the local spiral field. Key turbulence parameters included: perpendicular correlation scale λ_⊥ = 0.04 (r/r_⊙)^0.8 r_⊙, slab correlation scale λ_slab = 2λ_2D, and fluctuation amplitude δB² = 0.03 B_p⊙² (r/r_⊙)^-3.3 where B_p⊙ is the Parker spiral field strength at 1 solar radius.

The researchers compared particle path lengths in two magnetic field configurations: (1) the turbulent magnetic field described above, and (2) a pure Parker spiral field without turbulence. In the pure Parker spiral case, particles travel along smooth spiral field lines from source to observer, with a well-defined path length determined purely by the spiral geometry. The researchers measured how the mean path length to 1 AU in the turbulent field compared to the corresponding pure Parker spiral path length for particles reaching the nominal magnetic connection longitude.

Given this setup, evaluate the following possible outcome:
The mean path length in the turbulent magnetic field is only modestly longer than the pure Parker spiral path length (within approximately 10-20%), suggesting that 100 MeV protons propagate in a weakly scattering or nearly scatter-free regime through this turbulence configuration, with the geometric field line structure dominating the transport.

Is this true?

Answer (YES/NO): NO